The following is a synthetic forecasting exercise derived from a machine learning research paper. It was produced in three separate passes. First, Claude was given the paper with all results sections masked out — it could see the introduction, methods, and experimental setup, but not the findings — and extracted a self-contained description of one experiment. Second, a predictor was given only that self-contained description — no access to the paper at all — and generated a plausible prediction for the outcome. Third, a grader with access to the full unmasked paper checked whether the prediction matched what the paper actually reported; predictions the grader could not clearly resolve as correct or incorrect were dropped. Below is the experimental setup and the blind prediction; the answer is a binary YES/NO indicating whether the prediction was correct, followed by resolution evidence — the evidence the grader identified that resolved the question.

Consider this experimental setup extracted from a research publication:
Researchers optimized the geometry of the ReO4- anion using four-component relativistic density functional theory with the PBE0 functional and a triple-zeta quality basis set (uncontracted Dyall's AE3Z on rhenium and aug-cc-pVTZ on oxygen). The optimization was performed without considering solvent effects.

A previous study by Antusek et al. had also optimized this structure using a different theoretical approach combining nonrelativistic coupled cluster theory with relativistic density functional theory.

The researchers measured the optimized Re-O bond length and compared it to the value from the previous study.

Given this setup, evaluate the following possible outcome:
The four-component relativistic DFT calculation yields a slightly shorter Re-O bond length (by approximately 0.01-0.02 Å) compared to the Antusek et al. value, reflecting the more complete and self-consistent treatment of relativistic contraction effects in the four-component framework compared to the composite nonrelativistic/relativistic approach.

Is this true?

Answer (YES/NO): NO